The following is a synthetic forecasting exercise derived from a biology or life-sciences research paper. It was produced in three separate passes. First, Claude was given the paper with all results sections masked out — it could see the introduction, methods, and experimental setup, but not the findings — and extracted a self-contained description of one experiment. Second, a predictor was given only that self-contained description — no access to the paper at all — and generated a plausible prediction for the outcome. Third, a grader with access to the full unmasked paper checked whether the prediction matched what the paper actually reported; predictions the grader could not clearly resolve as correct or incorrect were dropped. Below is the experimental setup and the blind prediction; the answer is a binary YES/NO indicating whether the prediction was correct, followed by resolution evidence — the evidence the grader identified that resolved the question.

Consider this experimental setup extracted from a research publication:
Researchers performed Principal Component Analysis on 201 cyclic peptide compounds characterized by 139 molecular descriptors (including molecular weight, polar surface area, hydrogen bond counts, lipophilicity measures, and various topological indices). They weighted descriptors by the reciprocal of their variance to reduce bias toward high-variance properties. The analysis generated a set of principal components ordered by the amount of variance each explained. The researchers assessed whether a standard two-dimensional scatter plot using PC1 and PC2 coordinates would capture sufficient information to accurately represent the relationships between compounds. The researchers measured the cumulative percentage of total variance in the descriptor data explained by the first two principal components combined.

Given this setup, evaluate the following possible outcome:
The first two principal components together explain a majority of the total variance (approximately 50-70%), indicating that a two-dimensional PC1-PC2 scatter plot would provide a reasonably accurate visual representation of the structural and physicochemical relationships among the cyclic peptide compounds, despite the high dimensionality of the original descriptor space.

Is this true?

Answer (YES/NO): NO